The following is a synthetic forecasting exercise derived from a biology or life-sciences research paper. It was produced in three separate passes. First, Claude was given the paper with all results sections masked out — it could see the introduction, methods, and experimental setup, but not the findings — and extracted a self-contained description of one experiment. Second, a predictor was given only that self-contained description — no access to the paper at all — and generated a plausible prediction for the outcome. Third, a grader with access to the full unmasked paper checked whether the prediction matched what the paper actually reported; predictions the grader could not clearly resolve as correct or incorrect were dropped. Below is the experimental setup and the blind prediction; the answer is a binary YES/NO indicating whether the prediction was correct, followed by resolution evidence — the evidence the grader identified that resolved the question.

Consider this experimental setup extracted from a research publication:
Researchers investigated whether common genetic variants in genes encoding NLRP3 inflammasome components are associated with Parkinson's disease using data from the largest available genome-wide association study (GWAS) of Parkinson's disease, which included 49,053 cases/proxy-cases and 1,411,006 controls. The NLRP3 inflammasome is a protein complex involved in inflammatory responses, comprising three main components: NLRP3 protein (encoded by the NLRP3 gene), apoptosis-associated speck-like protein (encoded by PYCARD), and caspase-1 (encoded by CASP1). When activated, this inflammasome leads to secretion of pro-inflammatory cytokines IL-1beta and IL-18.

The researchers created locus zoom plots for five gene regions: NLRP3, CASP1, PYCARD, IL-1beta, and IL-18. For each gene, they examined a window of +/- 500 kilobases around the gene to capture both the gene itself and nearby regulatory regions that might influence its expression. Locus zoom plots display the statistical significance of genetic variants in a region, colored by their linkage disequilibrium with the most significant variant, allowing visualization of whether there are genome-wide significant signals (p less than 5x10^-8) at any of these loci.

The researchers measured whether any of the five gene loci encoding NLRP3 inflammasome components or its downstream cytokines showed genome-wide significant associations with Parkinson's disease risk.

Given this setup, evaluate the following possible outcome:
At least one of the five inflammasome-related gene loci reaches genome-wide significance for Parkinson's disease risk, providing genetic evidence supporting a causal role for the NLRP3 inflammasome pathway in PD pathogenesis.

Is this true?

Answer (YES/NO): NO